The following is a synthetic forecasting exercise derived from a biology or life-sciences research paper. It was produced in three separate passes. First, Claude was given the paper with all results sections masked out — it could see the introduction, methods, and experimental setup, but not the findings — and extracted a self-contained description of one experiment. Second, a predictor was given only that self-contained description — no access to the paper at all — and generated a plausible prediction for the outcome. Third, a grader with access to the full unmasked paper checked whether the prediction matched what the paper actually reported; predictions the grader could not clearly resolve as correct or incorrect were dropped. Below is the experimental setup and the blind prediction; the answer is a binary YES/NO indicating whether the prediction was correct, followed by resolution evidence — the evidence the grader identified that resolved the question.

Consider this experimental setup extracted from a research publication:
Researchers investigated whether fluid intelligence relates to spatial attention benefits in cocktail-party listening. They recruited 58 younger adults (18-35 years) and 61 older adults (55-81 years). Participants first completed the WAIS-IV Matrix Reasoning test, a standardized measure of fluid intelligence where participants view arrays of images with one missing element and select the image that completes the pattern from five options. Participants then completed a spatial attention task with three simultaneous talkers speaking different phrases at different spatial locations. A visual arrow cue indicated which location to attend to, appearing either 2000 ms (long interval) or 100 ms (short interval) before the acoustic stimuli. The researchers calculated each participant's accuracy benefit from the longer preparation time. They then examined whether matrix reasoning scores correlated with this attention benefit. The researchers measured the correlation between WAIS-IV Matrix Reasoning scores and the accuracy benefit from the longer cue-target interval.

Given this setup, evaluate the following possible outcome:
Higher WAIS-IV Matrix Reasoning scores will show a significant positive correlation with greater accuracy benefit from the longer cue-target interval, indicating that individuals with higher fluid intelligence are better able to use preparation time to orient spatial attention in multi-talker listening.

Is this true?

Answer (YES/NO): NO